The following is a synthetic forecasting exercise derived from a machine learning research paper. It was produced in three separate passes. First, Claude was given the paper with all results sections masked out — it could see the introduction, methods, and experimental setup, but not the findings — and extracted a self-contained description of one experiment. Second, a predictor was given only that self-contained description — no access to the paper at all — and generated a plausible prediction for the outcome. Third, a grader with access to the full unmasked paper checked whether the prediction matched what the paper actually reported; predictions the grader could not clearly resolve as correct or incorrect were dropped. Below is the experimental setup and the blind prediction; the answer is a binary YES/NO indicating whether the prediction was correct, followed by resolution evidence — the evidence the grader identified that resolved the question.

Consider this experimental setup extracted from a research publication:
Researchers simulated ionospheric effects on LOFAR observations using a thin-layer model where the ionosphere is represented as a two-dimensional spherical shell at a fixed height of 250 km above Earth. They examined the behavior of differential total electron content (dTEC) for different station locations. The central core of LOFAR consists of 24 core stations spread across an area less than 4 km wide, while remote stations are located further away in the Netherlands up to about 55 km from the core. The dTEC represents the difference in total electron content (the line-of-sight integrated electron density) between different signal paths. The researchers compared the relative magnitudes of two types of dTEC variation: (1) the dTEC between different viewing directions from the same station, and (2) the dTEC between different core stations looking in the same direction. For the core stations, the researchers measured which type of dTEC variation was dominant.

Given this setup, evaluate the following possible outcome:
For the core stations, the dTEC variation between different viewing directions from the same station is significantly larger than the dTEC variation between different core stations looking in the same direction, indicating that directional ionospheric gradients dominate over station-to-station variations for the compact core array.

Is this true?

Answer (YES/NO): YES